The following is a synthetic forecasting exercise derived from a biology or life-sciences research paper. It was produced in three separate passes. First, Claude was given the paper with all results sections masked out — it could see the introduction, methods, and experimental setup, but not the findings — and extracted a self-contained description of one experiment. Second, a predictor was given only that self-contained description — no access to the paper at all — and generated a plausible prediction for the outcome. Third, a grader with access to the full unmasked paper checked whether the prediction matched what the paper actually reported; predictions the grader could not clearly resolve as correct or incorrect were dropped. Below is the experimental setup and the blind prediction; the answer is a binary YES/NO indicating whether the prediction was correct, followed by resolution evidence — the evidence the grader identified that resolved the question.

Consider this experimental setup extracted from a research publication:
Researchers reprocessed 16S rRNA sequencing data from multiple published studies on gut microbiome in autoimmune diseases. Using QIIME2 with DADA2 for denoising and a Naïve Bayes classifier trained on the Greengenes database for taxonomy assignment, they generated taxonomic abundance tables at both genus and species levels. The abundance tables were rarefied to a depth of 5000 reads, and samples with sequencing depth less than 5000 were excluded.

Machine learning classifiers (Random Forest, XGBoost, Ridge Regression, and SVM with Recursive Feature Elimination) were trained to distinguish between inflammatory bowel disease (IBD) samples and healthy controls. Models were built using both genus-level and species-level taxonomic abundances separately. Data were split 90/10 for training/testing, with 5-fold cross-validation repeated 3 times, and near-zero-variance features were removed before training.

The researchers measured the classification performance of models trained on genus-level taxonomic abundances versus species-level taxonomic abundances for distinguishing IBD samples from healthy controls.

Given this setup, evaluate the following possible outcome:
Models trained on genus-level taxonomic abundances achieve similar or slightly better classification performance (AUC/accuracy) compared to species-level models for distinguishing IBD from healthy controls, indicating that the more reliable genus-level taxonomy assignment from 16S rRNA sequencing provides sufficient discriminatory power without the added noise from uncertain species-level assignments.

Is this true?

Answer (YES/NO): NO